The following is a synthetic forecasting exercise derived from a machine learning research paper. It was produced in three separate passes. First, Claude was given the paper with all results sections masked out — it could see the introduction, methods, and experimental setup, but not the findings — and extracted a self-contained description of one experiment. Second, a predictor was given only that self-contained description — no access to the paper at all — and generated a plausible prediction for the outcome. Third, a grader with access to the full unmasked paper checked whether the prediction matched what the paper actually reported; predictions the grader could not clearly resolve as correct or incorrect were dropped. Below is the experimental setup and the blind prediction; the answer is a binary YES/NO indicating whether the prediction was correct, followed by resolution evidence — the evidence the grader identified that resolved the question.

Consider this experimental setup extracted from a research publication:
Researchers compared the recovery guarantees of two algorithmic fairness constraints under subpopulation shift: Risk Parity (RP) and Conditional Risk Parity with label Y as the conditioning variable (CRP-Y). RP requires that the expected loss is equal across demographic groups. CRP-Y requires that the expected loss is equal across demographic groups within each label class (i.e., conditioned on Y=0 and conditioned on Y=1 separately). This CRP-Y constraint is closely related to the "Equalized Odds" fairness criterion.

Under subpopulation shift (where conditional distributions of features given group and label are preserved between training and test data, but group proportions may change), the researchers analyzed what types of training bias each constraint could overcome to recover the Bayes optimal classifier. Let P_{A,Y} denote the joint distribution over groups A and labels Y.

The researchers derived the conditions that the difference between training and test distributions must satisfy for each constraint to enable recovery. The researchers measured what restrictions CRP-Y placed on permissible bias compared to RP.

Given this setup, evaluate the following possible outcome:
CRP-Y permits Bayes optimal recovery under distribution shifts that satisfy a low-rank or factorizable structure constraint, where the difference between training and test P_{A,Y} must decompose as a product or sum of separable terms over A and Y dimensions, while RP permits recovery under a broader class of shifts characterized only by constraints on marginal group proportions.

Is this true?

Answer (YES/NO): NO